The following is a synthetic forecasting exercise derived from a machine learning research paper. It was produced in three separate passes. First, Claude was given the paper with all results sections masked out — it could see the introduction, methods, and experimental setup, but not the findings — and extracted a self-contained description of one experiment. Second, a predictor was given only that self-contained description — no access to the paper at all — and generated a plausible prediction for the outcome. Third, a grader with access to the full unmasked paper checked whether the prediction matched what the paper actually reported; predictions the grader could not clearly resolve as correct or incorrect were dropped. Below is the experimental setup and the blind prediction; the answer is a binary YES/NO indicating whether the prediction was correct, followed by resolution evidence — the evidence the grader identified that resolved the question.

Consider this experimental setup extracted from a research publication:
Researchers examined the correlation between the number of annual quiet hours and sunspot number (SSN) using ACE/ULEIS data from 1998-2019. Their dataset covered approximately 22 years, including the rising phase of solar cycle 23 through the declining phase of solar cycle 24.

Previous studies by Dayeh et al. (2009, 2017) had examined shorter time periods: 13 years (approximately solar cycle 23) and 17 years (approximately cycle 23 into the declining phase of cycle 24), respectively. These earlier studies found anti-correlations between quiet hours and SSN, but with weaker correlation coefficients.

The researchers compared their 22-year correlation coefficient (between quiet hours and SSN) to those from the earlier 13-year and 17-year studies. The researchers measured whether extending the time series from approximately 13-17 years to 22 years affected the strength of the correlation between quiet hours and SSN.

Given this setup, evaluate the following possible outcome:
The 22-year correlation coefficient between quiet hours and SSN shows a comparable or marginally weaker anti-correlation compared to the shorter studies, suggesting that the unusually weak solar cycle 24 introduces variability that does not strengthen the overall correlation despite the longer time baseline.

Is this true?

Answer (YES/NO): NO